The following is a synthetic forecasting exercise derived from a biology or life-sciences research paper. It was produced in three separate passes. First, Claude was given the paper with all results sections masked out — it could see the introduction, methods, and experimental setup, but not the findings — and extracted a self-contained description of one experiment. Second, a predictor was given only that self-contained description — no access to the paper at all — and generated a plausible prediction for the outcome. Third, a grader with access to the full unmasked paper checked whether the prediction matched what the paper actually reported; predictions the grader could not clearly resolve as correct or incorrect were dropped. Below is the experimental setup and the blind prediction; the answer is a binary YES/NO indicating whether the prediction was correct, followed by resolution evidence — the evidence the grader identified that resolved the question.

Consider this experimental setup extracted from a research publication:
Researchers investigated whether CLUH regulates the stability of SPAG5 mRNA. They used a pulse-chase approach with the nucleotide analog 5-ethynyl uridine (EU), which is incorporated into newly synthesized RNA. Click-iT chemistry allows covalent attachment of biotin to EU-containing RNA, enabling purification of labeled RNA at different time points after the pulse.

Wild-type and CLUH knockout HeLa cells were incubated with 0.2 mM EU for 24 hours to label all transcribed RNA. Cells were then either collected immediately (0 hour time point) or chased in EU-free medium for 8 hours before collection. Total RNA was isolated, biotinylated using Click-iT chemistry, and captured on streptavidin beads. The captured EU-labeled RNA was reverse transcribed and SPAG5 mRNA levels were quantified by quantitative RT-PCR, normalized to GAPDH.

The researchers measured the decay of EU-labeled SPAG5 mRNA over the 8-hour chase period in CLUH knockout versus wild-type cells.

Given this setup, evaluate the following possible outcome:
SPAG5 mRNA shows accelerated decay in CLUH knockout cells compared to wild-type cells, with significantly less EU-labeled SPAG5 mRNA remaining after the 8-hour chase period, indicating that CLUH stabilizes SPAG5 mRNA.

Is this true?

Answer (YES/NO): YES